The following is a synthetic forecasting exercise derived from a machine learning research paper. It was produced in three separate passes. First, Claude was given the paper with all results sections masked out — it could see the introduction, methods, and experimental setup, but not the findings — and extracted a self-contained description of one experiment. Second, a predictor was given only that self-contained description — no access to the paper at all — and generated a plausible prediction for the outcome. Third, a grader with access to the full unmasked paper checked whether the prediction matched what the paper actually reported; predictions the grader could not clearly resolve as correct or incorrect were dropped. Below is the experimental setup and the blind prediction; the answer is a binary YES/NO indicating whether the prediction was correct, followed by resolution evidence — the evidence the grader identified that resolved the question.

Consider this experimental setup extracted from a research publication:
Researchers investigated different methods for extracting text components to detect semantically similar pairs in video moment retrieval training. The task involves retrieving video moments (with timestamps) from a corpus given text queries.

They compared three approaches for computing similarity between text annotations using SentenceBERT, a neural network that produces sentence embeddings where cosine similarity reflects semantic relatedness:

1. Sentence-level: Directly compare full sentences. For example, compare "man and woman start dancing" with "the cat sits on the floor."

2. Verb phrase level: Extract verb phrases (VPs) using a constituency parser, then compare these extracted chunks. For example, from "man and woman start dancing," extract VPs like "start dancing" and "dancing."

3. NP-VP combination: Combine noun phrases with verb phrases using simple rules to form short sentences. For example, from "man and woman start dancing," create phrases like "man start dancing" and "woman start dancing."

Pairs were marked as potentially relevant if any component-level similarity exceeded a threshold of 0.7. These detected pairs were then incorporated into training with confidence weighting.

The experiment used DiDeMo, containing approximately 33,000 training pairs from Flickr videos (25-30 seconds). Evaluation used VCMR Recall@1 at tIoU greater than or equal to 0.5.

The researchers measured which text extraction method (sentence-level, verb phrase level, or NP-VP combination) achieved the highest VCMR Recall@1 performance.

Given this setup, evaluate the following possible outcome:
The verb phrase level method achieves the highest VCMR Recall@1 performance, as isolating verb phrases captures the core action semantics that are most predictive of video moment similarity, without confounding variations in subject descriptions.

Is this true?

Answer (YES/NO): NO